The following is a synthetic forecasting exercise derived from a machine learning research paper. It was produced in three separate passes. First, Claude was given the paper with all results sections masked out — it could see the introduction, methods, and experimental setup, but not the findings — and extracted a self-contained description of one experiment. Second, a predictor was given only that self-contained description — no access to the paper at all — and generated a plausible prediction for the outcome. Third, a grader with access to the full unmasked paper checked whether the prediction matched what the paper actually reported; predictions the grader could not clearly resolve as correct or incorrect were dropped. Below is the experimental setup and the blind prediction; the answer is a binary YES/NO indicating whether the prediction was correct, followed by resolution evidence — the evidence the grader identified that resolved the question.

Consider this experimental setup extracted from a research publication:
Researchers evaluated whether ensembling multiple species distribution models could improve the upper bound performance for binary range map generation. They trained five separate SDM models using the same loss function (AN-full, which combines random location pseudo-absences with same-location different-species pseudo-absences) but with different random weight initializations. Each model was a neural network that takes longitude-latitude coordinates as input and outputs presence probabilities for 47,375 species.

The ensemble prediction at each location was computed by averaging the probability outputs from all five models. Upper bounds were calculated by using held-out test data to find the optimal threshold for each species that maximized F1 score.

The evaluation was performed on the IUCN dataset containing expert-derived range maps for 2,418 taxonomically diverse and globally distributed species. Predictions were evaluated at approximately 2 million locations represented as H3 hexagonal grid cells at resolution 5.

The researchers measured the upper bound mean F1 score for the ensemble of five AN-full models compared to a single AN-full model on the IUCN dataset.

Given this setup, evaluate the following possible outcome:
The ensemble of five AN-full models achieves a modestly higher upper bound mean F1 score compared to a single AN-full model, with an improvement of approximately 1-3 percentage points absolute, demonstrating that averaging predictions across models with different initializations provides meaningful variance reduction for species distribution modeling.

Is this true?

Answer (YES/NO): YES